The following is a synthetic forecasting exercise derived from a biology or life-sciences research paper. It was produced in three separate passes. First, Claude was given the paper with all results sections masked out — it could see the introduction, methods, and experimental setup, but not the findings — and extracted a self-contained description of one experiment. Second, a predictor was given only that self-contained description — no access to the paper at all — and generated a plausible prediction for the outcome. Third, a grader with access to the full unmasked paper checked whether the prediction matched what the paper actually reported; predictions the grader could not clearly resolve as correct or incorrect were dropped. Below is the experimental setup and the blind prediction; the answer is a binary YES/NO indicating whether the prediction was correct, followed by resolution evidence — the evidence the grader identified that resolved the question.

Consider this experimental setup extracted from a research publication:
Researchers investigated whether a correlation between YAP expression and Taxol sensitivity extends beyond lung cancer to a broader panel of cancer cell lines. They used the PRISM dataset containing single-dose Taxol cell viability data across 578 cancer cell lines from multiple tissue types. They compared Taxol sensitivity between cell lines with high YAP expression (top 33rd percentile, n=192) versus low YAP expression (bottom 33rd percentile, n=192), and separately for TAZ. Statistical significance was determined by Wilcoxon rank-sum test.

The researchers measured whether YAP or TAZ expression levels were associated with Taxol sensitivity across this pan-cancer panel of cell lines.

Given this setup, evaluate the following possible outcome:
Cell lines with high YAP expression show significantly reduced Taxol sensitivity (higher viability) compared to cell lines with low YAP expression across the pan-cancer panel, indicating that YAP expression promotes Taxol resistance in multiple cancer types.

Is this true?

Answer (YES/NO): NO